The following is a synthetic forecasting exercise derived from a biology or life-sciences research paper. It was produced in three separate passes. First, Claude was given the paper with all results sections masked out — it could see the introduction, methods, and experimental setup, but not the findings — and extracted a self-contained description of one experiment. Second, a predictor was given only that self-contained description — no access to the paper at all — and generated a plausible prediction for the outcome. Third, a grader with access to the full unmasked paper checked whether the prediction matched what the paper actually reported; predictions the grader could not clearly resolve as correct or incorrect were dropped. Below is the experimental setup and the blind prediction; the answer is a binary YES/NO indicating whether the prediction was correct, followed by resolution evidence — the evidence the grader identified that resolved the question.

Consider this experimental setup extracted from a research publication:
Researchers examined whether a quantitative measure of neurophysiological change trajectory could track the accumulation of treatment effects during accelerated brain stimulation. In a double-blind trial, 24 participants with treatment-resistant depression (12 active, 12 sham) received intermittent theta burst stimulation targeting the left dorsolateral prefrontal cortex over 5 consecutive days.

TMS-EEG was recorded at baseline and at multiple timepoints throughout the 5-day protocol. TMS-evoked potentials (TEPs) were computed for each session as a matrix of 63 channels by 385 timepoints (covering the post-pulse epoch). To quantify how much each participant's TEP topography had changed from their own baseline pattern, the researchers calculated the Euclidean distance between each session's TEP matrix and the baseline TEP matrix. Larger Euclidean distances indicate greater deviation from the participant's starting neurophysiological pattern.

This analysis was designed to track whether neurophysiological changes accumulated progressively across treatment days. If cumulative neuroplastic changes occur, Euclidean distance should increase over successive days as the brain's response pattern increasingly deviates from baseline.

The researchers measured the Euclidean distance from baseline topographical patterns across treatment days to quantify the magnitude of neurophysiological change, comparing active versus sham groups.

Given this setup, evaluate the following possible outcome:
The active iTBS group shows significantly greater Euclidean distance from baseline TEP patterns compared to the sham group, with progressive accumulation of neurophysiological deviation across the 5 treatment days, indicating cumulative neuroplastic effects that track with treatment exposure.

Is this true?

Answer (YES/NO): YES